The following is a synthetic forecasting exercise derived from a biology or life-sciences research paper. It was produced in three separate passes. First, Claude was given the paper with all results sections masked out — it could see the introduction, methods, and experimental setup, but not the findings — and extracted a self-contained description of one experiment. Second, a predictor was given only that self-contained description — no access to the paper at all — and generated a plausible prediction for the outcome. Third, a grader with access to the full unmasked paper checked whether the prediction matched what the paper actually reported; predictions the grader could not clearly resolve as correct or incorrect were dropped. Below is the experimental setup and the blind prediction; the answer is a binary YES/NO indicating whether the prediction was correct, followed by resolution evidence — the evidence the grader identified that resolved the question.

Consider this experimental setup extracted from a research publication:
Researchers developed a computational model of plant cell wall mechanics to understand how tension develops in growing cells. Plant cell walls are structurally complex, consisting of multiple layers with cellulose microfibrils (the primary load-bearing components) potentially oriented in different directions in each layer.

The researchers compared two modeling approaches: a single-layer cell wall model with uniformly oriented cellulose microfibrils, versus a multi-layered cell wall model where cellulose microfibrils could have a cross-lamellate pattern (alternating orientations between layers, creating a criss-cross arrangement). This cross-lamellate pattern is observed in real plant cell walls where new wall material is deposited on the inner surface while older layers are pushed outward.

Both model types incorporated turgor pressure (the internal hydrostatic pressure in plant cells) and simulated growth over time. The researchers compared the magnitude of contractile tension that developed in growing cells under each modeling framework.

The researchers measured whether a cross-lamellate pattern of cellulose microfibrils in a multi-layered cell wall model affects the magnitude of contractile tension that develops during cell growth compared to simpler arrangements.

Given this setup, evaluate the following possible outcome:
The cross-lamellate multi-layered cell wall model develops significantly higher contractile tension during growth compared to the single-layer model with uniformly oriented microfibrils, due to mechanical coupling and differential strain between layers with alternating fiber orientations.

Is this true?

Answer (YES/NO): YES